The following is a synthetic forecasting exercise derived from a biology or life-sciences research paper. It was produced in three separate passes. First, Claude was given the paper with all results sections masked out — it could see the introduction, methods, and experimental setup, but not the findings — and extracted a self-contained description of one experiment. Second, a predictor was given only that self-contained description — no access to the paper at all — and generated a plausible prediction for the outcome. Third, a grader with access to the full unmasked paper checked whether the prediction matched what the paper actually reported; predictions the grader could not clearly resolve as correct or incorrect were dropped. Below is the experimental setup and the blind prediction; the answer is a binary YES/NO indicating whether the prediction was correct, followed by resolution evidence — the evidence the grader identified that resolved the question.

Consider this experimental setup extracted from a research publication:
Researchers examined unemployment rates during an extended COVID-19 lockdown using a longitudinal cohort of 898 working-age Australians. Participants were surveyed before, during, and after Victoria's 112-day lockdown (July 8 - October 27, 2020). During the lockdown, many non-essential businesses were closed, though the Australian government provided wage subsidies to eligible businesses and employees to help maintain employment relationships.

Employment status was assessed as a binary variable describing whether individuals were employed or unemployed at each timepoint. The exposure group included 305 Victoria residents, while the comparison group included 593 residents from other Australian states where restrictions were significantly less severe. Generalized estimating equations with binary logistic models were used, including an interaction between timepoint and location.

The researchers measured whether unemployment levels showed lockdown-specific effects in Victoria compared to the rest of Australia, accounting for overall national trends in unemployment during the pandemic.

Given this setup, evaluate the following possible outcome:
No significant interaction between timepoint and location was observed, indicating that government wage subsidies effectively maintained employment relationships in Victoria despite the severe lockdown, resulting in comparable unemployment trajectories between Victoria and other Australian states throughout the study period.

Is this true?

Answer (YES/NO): YES